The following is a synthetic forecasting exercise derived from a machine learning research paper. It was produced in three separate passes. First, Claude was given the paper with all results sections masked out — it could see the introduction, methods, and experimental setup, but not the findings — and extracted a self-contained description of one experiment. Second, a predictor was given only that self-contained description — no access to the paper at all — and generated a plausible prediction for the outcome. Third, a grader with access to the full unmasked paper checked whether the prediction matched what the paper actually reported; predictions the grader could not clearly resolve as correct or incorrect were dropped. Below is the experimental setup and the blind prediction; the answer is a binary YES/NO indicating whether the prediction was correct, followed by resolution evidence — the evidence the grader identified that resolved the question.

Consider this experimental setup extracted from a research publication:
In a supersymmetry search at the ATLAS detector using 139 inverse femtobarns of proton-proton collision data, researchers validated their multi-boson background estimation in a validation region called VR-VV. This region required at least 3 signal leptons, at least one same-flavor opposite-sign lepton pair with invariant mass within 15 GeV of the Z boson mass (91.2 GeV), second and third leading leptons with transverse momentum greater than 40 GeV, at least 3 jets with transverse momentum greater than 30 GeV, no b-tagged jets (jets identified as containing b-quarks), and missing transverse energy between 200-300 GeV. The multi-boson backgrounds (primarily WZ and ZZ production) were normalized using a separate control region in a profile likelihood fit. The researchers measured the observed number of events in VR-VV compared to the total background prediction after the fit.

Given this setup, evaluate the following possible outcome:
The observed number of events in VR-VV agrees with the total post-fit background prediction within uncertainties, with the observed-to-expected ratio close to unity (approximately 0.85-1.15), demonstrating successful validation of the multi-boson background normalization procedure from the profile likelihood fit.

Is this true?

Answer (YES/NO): NO